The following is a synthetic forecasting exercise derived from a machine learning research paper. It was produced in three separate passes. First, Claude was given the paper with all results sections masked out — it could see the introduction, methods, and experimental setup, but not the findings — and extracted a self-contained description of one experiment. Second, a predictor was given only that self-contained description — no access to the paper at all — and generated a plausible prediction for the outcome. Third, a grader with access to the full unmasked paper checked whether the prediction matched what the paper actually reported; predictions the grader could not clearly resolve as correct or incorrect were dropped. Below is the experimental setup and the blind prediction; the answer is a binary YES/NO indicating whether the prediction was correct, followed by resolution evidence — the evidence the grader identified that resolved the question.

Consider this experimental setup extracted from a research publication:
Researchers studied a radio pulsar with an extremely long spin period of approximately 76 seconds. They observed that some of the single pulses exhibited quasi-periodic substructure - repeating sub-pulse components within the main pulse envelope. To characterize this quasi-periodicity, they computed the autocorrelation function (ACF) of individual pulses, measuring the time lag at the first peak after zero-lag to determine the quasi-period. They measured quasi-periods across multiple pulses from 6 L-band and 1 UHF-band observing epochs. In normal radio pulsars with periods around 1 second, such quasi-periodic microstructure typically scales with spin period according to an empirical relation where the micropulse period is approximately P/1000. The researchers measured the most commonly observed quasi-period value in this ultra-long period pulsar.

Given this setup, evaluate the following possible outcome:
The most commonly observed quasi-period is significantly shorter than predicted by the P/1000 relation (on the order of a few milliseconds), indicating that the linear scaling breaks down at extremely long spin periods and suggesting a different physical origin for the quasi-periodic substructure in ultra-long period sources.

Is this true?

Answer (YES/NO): NO